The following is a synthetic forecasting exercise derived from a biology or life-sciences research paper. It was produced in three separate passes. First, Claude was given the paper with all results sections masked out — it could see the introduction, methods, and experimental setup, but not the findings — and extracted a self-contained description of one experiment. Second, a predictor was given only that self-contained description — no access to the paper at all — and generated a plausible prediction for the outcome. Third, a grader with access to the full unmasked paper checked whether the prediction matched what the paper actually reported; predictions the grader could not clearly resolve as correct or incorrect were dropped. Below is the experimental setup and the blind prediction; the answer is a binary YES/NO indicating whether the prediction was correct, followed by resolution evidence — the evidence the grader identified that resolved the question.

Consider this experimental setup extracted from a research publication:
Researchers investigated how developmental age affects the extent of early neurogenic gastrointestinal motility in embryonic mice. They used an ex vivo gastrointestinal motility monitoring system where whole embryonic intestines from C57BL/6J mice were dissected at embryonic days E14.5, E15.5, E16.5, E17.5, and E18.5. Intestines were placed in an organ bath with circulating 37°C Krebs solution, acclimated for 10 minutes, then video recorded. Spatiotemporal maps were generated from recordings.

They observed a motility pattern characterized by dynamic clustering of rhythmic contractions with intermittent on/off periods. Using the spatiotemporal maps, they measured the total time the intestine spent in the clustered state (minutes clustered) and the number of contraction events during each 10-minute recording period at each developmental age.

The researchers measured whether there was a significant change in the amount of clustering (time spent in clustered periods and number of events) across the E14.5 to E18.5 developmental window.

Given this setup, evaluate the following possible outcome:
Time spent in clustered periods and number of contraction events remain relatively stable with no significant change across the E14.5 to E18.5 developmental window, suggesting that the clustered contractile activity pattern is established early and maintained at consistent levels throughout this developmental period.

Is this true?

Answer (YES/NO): NO